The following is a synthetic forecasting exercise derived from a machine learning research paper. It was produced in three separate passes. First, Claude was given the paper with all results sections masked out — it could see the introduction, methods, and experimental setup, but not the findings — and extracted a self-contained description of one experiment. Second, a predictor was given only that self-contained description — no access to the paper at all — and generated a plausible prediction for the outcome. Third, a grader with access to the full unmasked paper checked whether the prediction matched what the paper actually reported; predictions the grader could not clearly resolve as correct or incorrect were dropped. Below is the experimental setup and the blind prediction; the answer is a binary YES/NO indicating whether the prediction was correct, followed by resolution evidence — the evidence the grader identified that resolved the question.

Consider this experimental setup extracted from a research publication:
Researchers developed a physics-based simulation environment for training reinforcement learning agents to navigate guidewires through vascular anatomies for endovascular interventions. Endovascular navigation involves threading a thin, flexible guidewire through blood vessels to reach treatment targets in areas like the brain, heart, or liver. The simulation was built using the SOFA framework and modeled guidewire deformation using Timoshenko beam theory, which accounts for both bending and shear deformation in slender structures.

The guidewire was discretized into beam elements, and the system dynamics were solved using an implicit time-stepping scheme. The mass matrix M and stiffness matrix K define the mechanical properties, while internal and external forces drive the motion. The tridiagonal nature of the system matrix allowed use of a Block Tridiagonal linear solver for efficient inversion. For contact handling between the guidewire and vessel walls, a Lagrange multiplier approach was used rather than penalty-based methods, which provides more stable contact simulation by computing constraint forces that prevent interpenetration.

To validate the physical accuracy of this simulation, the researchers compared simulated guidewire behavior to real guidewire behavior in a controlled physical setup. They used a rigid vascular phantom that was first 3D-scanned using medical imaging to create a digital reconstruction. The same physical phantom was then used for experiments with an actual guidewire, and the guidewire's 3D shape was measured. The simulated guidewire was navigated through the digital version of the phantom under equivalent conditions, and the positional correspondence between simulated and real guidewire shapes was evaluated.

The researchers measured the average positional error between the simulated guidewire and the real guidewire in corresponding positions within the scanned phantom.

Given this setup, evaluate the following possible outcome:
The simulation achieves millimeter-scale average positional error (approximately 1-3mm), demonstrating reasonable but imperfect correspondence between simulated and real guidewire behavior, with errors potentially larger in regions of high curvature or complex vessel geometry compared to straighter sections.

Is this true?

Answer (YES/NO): YES